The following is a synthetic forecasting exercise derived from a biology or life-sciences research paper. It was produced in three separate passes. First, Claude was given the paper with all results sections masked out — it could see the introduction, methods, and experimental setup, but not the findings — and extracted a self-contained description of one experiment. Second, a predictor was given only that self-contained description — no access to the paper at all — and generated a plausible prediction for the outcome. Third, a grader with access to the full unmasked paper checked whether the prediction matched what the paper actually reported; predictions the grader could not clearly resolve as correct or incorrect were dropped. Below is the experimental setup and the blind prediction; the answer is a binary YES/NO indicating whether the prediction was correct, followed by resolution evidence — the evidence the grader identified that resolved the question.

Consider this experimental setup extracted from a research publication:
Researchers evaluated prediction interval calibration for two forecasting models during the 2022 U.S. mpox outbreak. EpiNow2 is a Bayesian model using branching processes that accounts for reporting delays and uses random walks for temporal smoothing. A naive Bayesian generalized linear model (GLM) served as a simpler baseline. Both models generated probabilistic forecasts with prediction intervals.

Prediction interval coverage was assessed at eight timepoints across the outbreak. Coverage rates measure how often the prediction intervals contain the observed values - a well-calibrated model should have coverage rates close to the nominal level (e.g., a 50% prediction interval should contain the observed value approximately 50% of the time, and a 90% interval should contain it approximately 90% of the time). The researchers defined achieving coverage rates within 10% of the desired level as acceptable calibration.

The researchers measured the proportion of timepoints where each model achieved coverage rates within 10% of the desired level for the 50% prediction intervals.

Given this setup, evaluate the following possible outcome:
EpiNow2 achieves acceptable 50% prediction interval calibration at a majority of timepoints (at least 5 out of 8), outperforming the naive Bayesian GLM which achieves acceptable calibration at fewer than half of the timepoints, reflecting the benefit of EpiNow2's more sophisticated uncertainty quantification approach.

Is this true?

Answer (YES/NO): NO